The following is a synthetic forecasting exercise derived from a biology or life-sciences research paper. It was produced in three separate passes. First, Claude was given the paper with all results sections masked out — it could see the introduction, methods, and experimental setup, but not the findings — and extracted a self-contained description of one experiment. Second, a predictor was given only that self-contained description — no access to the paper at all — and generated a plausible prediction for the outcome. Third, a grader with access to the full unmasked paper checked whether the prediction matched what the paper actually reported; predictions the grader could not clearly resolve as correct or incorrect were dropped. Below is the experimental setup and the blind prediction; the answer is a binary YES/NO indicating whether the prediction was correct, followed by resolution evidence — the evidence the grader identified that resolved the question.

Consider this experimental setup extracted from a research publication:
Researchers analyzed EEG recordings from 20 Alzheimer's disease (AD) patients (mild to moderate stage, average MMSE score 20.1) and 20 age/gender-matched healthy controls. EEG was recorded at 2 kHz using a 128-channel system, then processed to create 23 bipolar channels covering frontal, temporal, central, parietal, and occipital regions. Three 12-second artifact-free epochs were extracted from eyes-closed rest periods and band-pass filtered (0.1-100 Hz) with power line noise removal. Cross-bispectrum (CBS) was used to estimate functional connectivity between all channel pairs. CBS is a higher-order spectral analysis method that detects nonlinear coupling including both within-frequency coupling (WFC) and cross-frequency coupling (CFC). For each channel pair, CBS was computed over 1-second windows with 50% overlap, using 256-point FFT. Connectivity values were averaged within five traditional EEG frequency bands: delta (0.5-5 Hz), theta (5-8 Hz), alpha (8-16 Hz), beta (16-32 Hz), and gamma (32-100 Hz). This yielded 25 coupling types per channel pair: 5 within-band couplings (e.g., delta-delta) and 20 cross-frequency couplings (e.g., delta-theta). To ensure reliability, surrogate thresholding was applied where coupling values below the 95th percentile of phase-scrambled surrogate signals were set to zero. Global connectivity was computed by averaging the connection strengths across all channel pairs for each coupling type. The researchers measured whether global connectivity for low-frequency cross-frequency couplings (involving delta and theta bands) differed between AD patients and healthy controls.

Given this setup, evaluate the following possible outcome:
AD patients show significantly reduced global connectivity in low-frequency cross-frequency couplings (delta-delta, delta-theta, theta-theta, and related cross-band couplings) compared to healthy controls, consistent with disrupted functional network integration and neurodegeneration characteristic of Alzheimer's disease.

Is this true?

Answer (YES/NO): NO